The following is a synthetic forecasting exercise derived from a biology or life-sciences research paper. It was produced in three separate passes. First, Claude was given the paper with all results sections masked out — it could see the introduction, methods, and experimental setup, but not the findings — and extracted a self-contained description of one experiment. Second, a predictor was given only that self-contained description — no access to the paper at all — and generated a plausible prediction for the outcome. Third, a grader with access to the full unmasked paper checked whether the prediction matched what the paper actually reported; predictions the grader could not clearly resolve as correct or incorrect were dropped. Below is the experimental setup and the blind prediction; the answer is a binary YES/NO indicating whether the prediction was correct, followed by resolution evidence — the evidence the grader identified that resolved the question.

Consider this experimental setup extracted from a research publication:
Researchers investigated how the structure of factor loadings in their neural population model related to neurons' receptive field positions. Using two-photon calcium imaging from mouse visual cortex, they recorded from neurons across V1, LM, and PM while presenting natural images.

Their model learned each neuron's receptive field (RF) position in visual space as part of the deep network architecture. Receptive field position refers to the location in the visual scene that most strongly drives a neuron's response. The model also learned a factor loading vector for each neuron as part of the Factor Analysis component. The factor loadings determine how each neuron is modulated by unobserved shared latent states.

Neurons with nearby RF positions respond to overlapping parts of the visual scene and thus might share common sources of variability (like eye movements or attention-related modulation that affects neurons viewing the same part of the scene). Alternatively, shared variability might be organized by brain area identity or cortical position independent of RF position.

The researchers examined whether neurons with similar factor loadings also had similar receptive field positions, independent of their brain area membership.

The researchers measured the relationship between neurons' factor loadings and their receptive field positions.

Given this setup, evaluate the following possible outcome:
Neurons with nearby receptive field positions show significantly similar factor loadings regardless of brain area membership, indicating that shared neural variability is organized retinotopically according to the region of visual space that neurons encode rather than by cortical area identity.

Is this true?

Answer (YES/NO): NO